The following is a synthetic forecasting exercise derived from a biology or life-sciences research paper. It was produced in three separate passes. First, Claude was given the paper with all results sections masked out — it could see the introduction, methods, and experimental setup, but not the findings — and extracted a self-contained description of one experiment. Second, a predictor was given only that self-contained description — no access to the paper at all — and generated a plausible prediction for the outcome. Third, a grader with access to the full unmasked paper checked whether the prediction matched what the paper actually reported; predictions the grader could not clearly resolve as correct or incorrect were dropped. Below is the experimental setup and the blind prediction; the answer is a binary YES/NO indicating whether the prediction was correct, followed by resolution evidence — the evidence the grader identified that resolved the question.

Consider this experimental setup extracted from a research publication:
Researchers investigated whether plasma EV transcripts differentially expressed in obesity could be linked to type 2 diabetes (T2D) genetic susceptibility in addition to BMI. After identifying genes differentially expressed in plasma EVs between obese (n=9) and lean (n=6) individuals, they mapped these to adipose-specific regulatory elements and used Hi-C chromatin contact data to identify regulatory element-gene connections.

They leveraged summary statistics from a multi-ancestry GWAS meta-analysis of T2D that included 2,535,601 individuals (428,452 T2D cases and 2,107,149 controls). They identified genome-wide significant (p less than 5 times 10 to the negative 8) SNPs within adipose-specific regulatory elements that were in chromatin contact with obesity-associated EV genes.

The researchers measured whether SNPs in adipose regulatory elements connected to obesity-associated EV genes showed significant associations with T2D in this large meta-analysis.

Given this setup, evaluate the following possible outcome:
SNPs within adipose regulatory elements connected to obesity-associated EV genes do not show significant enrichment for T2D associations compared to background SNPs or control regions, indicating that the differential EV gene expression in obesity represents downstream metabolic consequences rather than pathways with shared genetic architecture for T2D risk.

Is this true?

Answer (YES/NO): NO